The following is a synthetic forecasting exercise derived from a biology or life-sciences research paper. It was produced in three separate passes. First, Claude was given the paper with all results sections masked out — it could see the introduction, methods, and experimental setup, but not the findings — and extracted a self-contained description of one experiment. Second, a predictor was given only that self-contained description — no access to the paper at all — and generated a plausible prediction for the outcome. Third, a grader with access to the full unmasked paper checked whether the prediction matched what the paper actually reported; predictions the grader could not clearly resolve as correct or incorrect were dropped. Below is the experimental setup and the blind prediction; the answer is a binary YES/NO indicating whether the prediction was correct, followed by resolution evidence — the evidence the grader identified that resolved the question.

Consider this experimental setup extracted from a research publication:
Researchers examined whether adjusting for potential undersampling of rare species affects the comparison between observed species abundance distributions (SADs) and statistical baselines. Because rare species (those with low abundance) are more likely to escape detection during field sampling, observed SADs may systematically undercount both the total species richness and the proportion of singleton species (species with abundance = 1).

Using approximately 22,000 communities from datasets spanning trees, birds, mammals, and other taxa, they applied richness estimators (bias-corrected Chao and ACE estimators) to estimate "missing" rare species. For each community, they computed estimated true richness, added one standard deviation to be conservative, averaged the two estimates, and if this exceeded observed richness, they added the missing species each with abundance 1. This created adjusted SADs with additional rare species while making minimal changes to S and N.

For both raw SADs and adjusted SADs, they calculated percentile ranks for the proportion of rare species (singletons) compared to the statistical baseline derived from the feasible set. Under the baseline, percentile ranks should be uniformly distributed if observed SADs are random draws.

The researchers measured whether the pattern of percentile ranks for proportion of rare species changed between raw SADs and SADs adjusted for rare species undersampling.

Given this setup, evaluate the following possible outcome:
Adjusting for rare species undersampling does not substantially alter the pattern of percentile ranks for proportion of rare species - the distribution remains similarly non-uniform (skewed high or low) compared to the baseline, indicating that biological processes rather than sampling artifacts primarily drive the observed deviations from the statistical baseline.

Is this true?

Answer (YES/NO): NO